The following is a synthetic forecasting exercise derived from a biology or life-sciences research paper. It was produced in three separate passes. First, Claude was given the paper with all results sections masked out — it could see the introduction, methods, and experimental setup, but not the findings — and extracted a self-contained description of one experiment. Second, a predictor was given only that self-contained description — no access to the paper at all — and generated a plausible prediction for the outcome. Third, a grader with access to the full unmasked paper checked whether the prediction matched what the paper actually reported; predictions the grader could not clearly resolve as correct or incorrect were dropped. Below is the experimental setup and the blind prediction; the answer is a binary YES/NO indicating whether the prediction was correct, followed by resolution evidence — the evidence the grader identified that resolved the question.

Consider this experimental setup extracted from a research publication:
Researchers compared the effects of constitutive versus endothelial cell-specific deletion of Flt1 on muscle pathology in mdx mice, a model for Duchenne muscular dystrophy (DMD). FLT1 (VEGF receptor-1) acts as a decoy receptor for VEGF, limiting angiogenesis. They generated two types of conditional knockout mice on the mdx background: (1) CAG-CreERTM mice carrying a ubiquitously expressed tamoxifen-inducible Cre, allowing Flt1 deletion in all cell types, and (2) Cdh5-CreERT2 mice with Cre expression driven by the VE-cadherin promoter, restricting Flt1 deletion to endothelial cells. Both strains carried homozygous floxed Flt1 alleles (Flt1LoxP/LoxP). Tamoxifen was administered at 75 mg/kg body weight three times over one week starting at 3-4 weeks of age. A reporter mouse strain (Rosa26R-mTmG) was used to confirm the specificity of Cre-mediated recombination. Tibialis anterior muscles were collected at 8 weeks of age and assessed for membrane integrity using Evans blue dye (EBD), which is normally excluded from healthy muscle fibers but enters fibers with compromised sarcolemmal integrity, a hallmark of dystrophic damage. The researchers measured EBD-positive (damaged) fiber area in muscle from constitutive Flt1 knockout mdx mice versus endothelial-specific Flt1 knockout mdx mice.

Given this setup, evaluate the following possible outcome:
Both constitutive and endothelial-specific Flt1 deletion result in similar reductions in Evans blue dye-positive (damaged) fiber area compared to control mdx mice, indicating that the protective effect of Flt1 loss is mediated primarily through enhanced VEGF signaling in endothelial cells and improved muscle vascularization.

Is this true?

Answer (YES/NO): NO